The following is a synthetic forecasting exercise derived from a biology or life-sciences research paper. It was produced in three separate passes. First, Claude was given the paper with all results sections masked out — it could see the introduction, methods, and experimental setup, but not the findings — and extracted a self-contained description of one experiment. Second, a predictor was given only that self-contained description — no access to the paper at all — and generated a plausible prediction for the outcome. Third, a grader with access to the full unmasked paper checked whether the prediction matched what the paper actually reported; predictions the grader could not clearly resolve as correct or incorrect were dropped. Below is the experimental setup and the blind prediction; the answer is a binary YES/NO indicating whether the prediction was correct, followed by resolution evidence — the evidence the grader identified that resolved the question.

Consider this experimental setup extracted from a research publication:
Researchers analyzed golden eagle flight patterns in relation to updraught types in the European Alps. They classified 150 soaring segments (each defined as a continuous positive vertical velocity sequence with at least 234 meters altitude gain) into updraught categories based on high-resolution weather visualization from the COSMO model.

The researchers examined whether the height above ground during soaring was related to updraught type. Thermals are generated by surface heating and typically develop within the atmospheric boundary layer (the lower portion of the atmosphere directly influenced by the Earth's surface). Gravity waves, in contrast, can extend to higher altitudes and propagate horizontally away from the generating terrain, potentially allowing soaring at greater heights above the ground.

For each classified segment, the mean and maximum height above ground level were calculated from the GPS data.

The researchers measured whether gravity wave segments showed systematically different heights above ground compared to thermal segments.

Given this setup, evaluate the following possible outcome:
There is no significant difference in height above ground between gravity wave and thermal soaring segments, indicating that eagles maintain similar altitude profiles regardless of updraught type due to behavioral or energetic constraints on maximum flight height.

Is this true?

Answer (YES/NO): YES